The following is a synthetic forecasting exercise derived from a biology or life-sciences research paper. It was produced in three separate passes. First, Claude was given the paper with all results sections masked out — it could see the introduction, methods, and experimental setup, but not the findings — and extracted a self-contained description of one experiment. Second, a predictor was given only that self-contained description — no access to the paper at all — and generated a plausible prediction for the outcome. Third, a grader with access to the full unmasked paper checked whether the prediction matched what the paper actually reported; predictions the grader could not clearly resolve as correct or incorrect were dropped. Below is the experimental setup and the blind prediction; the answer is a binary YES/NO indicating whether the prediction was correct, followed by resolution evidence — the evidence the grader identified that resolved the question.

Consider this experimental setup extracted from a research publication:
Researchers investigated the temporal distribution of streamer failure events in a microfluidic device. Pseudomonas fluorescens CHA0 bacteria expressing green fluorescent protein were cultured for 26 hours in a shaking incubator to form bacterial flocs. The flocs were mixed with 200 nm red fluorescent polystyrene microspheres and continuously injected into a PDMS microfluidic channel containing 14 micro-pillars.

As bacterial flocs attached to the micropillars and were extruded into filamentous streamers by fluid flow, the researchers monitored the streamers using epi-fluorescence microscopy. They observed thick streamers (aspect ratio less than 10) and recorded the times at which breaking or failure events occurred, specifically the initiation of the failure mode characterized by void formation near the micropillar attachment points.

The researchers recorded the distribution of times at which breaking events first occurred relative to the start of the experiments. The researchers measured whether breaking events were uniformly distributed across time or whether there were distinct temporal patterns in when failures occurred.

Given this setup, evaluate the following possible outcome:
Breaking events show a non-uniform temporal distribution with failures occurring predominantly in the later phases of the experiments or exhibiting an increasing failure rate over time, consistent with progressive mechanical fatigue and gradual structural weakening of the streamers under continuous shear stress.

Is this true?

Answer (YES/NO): NO